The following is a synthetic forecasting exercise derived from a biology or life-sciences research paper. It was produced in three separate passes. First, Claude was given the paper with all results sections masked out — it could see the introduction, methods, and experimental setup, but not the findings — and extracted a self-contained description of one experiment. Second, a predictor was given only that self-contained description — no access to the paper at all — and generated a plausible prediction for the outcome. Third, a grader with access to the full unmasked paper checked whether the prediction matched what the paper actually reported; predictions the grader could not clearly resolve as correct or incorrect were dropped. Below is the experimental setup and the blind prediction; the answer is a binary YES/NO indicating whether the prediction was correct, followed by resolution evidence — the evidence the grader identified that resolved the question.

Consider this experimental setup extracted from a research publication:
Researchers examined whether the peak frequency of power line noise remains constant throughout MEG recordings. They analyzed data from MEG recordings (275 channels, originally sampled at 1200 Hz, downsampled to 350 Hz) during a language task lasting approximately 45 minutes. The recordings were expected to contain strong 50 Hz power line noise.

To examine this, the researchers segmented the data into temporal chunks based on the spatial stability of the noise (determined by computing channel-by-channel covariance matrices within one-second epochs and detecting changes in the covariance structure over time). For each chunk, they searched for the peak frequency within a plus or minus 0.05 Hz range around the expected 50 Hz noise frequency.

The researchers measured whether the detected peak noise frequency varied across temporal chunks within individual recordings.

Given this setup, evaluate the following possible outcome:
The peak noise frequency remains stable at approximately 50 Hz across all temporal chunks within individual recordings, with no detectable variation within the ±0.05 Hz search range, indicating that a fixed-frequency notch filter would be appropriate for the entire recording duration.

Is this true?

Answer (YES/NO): NO